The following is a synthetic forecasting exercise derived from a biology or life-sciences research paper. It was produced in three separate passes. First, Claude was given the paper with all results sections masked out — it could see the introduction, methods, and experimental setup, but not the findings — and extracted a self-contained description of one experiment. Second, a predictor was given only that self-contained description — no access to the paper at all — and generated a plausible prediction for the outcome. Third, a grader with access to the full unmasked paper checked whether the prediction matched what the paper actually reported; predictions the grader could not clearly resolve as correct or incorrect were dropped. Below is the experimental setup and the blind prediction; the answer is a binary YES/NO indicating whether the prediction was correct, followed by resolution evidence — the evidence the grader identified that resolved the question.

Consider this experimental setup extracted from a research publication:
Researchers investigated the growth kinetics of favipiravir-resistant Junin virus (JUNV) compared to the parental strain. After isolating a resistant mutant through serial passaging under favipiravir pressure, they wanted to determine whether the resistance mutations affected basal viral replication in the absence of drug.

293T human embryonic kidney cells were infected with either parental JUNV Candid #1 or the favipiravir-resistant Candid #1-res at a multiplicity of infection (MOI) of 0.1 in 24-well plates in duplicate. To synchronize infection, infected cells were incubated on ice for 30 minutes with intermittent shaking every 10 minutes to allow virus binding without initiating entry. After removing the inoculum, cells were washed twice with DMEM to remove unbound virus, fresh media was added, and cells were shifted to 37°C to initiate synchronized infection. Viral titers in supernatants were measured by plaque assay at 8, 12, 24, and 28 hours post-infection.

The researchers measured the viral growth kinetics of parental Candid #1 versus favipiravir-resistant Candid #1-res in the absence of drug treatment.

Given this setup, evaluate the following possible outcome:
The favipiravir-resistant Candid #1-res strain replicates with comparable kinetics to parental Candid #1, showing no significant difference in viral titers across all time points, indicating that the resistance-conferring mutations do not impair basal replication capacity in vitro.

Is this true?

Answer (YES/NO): NO